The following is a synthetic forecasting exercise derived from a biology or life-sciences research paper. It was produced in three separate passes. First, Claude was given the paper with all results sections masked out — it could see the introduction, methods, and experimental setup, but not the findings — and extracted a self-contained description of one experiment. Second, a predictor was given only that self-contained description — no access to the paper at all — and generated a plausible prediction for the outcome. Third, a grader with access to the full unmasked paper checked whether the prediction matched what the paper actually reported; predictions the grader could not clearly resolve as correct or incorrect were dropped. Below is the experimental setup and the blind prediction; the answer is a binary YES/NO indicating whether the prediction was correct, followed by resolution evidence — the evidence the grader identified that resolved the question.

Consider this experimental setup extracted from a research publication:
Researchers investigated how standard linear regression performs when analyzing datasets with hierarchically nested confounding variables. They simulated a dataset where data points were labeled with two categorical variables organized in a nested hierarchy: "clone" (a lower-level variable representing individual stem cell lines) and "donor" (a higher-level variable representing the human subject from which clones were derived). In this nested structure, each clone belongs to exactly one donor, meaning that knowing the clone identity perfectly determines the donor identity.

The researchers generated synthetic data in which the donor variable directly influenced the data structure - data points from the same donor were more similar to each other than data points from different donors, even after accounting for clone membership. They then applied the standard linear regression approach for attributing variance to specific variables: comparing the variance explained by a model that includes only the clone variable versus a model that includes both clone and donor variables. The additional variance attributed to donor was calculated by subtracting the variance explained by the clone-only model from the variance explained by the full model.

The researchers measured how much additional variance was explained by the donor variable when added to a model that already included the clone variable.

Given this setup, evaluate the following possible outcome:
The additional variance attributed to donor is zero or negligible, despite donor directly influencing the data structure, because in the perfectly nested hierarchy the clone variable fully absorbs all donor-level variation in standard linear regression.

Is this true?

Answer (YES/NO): YES